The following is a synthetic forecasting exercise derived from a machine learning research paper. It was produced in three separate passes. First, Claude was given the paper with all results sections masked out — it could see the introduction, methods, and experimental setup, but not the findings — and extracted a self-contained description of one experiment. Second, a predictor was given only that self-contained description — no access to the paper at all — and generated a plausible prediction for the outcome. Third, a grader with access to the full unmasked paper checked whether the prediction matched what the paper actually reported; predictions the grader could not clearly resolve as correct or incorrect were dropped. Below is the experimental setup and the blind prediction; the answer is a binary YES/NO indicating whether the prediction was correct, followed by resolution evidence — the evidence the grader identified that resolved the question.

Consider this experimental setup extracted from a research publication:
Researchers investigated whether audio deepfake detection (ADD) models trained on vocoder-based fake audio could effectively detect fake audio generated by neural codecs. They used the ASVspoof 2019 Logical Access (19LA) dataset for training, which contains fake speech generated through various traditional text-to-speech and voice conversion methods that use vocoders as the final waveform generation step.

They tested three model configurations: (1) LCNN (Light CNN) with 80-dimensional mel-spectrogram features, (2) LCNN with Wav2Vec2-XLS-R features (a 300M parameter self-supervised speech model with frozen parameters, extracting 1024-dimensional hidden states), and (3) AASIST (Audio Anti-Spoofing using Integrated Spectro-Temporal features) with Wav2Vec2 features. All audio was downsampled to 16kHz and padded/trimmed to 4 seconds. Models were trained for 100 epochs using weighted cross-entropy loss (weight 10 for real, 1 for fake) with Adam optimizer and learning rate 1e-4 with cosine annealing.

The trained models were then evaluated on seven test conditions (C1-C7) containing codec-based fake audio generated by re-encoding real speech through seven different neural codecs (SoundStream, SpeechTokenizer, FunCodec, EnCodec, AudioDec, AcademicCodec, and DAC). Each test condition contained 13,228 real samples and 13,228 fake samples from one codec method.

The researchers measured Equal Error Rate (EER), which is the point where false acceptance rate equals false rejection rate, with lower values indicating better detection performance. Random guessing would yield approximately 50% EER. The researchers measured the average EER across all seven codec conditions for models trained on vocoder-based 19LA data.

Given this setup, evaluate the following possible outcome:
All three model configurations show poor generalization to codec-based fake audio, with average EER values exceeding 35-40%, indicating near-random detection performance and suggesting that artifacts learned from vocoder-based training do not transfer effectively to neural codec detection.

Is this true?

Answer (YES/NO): YES